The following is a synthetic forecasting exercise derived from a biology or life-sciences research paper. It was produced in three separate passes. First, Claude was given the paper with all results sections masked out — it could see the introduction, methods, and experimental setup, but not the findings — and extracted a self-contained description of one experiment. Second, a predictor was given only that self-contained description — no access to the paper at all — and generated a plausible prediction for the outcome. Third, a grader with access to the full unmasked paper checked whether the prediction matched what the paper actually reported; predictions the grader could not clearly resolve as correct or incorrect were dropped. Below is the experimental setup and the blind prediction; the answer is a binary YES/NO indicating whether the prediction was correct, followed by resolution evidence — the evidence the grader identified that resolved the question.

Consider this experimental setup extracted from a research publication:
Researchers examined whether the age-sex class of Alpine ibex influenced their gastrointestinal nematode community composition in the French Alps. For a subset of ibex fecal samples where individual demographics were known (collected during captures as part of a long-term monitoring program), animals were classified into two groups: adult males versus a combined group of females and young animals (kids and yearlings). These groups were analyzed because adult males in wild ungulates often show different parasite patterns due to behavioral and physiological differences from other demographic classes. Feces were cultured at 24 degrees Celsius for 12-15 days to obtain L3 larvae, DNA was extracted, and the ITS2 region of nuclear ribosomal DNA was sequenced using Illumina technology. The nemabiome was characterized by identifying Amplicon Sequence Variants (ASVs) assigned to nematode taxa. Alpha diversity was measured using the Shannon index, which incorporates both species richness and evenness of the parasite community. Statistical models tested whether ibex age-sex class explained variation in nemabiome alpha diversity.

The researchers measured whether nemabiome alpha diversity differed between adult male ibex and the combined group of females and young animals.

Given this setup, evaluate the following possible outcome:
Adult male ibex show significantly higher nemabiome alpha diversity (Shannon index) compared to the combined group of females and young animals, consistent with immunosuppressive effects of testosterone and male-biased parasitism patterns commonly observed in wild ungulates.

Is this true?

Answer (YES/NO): NO